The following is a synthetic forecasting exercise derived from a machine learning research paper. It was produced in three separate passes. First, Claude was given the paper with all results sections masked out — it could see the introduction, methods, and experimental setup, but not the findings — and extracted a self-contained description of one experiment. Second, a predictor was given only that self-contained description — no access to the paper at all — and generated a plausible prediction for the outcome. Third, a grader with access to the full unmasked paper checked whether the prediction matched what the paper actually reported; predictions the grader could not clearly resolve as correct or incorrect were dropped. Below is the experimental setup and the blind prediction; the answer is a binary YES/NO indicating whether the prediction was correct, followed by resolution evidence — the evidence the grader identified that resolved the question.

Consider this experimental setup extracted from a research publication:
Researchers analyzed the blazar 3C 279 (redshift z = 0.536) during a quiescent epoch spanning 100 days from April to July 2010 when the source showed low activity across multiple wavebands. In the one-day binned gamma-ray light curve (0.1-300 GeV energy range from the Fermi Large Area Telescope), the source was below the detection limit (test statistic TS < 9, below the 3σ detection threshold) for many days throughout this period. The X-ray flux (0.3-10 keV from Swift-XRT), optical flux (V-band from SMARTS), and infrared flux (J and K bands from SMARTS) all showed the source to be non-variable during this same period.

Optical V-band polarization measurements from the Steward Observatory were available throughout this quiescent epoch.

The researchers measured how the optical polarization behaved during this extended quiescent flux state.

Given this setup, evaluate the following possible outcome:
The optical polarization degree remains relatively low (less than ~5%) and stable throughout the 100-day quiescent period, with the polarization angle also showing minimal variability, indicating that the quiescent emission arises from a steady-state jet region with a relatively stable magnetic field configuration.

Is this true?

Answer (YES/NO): NO